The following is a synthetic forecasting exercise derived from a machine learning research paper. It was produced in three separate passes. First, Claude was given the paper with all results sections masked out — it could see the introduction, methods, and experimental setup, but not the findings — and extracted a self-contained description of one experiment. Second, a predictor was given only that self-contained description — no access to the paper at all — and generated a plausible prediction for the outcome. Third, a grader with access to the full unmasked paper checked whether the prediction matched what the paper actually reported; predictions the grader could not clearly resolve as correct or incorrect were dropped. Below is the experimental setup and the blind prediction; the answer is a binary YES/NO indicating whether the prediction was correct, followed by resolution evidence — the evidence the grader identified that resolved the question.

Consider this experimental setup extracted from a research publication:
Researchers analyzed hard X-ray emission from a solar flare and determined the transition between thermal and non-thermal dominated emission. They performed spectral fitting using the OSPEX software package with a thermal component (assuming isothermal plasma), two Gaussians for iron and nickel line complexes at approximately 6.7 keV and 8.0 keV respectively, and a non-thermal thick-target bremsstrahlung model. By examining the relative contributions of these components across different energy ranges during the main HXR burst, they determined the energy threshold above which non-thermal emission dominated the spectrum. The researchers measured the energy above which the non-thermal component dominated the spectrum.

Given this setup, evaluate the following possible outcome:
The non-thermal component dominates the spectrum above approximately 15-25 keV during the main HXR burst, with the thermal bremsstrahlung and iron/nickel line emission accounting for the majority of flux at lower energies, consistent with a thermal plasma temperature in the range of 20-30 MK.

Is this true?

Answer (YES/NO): NO